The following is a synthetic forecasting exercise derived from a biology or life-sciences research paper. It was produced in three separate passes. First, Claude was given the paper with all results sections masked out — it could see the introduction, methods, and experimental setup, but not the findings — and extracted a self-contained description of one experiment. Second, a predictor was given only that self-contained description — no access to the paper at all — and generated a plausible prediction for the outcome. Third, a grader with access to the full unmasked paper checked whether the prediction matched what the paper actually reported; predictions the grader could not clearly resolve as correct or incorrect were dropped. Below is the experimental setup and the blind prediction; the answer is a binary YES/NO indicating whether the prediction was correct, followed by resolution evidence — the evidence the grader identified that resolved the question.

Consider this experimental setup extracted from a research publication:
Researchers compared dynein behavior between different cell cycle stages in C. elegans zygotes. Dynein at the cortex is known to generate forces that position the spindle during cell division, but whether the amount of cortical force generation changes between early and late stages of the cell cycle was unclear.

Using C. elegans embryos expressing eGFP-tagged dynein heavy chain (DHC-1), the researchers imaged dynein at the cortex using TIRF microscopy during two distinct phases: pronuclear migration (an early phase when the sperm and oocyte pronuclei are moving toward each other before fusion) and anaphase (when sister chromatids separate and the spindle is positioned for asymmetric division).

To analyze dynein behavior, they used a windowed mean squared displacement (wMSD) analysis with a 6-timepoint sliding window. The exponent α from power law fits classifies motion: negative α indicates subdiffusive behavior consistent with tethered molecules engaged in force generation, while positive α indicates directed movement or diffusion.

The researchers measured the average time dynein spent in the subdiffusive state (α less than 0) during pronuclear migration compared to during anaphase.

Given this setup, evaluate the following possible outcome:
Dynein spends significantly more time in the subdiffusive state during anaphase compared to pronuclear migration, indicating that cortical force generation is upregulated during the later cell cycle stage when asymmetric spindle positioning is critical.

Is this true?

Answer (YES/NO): YES